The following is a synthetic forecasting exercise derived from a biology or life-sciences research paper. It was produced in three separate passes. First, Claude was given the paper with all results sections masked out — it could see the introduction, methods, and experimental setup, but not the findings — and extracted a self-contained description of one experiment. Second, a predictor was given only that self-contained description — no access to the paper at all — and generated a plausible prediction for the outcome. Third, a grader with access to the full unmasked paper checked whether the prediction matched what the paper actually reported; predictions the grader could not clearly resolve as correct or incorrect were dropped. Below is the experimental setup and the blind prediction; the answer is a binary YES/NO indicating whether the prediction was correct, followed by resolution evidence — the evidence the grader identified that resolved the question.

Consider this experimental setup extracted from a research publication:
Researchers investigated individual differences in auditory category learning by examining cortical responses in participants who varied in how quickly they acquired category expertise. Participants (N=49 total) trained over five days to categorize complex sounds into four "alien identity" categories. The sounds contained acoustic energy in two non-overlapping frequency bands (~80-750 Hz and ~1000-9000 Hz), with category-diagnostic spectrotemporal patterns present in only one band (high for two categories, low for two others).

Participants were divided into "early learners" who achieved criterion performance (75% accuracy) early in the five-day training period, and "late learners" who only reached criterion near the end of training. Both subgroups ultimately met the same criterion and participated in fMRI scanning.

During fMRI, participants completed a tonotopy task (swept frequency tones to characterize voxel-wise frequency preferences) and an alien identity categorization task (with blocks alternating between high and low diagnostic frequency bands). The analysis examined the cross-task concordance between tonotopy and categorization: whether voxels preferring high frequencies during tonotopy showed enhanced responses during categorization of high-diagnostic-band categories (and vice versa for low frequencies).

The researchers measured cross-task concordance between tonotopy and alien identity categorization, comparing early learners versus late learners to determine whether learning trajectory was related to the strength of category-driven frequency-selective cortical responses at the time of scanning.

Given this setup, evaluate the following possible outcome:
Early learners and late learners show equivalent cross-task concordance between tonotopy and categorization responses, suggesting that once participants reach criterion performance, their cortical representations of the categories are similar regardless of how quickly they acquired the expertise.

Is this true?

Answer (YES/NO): NO